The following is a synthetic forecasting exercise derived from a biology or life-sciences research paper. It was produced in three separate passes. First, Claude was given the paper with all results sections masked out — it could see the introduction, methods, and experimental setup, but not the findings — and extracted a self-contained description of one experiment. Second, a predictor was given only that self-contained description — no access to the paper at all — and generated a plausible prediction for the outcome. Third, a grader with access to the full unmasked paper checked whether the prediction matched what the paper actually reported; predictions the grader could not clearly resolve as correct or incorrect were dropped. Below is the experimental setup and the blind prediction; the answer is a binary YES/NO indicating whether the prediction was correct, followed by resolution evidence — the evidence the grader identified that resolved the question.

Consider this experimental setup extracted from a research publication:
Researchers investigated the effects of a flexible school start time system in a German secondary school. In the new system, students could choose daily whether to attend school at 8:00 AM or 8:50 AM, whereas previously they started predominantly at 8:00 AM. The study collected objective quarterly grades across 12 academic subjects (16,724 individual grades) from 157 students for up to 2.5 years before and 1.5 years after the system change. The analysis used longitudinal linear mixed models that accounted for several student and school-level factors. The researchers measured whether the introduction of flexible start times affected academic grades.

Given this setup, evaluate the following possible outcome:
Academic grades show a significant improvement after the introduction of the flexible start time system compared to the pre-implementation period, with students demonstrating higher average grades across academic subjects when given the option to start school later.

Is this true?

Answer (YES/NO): NO